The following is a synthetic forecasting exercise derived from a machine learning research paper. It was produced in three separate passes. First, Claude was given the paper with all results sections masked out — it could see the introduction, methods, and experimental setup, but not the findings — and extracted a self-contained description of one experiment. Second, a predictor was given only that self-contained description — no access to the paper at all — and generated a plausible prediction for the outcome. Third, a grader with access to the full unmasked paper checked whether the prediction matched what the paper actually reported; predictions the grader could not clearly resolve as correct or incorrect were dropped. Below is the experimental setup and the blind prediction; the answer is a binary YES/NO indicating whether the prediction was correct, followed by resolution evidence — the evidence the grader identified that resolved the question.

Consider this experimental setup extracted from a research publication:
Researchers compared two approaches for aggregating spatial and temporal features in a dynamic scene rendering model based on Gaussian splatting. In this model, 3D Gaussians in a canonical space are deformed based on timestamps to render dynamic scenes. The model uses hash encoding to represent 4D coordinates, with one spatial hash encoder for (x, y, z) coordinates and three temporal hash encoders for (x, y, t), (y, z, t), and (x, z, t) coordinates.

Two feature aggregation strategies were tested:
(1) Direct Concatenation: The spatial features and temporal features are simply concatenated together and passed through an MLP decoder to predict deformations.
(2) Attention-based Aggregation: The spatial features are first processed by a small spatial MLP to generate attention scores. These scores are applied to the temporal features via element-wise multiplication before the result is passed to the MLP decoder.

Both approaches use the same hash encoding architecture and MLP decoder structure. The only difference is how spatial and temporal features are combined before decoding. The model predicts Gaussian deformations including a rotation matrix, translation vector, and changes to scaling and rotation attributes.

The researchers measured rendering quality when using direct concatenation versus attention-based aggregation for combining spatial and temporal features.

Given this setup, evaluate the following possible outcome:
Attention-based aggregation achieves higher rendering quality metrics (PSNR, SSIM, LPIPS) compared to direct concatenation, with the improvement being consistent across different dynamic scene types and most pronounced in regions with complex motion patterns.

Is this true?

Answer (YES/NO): NO